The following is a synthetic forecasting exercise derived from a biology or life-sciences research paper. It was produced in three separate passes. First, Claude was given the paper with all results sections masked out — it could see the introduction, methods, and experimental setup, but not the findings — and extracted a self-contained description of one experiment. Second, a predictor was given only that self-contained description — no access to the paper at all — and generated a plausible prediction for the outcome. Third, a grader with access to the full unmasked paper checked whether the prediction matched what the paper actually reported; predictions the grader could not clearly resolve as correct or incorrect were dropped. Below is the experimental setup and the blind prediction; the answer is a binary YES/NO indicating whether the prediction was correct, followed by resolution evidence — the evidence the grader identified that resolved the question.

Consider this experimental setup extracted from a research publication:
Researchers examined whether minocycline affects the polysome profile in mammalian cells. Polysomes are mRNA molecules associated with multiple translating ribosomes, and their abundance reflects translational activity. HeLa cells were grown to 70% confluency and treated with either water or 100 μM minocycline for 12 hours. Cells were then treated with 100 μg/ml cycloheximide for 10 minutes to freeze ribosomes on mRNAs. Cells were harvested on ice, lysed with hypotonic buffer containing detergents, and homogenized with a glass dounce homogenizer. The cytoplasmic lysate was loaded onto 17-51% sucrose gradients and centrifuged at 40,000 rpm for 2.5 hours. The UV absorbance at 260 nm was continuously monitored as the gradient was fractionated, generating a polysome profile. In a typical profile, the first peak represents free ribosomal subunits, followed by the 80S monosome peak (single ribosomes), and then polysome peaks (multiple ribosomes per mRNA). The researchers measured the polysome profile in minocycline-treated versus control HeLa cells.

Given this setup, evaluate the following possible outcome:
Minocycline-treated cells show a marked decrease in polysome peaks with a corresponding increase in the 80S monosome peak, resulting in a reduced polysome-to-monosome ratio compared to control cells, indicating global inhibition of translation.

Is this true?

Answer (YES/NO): YES